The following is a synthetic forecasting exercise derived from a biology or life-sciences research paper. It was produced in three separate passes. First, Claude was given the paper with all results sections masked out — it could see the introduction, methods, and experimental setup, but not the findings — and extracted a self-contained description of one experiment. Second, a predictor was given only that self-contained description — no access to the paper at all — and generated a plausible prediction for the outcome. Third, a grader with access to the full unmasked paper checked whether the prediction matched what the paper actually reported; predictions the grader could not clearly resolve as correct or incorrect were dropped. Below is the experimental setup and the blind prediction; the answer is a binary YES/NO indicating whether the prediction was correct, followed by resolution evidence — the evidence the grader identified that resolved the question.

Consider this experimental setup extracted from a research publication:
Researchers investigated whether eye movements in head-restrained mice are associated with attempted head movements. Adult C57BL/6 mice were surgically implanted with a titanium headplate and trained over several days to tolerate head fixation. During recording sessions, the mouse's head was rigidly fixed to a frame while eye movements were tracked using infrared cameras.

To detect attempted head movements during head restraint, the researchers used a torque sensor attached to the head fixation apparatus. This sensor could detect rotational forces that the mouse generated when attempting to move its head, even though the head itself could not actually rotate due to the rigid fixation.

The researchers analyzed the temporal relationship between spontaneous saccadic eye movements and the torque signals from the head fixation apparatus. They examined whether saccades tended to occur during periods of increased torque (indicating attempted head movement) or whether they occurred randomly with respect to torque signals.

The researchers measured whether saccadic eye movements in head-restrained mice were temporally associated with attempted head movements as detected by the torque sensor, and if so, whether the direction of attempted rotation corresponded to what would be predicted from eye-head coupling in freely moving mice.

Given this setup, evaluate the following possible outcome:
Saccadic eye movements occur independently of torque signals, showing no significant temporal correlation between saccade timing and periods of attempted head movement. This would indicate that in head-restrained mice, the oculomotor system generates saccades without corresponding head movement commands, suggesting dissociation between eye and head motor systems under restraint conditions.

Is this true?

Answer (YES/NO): NO